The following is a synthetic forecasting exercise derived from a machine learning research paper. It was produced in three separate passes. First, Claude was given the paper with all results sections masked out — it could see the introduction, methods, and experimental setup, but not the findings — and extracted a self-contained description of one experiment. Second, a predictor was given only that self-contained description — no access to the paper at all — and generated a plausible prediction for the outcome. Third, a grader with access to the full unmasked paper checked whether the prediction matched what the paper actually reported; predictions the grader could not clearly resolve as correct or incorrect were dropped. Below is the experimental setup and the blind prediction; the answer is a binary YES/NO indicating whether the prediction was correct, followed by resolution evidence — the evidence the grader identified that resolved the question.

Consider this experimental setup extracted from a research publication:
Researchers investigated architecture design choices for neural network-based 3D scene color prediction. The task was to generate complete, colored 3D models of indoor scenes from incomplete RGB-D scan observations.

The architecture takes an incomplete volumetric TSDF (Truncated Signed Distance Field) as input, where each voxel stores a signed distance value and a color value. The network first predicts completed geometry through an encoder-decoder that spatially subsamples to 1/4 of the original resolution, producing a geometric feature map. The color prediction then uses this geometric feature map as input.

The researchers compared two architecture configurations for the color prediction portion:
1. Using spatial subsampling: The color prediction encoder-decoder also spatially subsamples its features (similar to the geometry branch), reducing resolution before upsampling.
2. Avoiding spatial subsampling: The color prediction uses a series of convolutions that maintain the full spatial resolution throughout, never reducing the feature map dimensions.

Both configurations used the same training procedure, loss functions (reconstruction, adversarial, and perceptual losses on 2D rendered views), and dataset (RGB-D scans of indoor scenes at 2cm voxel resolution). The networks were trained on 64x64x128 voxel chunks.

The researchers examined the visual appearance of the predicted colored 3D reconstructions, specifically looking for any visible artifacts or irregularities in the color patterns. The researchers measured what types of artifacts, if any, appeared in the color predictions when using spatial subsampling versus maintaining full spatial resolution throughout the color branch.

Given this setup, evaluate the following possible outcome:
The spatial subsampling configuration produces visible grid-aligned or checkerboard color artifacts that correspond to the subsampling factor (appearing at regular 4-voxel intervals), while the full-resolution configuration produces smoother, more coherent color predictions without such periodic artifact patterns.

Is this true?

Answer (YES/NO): NO